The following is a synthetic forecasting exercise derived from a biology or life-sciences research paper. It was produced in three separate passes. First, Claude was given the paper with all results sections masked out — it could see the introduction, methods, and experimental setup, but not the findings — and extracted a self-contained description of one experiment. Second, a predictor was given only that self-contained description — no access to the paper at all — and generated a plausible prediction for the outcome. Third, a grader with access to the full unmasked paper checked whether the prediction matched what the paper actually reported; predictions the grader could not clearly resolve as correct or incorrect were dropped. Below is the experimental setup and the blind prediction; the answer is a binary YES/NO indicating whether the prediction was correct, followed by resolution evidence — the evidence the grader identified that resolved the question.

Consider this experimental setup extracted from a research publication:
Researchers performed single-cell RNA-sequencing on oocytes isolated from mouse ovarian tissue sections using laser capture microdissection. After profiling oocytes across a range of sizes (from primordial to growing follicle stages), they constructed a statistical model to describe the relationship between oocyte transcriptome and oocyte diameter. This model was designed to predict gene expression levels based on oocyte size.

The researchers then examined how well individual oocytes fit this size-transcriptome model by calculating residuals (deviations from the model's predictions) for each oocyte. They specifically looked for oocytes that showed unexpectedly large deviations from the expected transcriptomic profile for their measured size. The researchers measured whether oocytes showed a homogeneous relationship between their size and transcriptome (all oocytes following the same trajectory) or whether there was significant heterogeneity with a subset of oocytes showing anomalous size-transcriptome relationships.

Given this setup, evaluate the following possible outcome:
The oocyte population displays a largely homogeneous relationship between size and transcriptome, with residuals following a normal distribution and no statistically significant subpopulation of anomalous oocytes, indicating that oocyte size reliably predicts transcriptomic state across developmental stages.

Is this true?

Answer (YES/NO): NO